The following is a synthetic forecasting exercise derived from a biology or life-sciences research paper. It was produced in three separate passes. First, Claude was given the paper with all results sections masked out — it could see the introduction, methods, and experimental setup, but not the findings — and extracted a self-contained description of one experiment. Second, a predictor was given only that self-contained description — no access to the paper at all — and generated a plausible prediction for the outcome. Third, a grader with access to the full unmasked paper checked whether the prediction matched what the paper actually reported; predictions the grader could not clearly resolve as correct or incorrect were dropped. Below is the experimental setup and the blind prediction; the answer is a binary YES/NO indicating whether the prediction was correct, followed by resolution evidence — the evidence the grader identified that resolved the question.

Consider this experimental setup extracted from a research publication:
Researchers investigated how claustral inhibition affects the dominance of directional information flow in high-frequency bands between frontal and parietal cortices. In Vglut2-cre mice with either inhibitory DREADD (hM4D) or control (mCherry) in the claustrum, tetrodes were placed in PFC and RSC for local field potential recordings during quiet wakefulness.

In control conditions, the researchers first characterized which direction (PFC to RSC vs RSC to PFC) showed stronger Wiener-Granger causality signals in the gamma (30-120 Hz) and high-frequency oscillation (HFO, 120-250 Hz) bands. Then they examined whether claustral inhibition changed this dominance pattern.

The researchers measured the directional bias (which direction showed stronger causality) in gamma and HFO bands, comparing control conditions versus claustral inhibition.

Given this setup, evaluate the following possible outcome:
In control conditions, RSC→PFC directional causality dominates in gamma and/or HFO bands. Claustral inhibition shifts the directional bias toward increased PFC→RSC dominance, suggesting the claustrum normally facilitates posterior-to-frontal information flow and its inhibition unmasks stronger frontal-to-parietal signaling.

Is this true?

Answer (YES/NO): NO